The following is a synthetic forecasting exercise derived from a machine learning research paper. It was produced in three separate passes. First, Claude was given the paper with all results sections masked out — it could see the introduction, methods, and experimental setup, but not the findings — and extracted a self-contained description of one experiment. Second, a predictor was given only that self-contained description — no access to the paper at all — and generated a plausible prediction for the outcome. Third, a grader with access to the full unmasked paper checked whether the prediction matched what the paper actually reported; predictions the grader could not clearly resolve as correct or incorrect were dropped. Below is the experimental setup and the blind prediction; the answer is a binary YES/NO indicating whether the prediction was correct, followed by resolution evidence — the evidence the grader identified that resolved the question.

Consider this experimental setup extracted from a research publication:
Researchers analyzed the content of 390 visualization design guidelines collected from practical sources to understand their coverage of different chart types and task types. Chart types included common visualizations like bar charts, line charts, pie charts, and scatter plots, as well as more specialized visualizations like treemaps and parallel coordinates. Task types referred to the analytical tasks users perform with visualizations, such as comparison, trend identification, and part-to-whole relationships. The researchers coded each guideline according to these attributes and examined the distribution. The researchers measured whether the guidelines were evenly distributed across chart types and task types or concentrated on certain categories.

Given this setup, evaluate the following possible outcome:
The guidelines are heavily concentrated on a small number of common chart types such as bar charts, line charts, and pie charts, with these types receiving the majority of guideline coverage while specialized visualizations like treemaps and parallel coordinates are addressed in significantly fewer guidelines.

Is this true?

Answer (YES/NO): YES